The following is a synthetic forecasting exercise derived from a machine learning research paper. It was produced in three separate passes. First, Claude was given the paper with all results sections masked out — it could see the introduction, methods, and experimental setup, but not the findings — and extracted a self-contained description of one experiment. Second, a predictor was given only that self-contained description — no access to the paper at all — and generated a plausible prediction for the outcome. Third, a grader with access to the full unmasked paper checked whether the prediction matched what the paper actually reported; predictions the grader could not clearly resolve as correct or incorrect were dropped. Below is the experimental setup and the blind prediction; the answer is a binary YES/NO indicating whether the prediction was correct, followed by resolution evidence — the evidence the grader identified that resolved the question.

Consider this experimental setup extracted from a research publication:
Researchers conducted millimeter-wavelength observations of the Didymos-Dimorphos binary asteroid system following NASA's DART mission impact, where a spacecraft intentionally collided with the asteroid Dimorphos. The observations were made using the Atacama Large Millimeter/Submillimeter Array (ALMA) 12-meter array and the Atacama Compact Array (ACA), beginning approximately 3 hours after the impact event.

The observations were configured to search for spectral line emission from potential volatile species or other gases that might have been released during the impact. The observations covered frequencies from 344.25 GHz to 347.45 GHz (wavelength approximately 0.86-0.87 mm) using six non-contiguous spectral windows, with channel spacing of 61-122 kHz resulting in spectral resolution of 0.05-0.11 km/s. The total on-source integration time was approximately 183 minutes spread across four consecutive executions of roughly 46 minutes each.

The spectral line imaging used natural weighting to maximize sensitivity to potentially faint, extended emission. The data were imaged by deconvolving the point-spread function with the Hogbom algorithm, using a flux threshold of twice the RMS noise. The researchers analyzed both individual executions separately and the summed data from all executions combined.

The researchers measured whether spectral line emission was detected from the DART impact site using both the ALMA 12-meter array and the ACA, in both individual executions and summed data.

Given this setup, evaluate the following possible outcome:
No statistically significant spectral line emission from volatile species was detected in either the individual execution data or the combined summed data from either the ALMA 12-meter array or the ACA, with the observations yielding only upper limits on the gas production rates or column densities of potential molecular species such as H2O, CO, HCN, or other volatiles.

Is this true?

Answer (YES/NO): NO